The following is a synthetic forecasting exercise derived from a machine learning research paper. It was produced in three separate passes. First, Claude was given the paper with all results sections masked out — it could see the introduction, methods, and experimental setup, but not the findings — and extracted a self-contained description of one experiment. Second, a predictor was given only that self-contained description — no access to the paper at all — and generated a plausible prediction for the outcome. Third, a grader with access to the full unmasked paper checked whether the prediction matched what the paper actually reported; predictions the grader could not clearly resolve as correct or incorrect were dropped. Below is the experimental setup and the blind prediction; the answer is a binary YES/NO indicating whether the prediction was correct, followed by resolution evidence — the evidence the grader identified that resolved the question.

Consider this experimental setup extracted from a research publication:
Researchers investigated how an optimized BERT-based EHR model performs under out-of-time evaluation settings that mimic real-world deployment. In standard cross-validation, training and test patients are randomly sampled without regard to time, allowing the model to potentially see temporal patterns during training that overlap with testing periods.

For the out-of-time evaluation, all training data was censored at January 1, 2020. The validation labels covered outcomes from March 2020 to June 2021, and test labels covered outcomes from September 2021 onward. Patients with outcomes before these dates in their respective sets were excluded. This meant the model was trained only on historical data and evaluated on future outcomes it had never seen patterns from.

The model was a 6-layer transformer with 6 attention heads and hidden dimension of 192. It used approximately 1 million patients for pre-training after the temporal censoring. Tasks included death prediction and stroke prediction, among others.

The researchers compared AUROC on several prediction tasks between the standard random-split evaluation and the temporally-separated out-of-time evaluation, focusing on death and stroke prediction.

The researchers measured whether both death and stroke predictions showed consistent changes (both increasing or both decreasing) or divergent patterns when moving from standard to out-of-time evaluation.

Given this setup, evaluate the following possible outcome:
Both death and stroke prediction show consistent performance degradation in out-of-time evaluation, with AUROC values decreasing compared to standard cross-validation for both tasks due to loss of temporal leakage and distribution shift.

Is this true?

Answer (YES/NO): YES